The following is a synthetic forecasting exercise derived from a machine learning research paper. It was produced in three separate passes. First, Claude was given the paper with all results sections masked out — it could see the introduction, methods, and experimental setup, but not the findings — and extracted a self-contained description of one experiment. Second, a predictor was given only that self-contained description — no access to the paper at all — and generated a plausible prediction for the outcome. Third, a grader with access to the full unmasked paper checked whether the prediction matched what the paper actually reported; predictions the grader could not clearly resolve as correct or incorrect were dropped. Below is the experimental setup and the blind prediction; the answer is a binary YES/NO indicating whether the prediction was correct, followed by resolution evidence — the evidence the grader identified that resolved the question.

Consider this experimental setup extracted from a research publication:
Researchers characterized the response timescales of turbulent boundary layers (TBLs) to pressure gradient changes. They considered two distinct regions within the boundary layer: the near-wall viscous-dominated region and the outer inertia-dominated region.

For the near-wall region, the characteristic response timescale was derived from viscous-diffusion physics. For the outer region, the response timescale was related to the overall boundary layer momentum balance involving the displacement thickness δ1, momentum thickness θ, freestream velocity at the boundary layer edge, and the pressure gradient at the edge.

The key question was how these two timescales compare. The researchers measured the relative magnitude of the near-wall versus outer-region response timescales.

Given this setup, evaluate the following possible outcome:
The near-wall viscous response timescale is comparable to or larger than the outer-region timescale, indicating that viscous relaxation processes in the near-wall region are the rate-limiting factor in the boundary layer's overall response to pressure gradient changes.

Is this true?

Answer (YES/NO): NO